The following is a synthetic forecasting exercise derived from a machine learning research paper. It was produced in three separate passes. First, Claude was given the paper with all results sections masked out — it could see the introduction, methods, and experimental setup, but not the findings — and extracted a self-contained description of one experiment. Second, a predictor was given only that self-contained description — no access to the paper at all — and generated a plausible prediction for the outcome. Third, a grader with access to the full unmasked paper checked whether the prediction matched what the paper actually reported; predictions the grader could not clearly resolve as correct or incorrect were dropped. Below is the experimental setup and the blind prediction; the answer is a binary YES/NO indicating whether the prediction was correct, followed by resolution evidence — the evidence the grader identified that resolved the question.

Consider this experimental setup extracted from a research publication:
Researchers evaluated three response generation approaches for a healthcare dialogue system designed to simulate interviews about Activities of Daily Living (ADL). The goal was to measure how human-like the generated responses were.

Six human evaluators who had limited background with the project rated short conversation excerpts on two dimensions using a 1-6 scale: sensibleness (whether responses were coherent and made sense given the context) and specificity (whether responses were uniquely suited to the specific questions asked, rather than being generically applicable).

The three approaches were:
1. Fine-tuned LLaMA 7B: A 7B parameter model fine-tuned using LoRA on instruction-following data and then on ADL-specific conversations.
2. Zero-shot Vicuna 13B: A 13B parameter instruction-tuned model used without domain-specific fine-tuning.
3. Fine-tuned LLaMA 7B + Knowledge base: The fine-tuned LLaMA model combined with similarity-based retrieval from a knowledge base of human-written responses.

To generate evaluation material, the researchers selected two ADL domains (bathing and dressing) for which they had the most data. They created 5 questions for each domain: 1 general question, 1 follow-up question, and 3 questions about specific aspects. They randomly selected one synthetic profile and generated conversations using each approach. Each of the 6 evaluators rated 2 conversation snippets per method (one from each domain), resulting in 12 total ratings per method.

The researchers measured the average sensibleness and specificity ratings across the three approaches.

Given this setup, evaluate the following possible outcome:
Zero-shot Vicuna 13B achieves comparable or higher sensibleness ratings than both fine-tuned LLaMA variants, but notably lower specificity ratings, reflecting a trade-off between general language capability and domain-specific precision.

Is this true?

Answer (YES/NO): NO